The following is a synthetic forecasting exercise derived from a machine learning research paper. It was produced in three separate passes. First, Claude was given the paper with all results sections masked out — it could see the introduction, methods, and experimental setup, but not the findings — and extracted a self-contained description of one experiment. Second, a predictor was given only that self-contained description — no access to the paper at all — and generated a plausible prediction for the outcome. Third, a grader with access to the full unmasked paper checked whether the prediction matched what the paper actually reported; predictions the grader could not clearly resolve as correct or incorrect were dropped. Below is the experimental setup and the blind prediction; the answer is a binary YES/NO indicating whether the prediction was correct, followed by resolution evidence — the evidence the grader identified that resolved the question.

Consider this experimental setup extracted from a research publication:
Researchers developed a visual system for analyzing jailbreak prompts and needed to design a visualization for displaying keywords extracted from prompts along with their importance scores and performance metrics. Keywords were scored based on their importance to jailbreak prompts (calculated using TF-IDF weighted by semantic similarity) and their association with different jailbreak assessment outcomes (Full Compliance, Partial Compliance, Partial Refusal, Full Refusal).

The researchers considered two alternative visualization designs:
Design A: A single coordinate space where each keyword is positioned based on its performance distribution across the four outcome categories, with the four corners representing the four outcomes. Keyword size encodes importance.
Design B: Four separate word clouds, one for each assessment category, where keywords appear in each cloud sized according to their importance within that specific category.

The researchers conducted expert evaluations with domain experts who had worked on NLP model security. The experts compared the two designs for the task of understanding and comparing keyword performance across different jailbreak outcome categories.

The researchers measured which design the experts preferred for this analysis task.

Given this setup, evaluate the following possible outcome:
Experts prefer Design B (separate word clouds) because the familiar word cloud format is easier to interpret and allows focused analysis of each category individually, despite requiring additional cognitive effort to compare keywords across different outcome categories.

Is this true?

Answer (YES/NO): NO